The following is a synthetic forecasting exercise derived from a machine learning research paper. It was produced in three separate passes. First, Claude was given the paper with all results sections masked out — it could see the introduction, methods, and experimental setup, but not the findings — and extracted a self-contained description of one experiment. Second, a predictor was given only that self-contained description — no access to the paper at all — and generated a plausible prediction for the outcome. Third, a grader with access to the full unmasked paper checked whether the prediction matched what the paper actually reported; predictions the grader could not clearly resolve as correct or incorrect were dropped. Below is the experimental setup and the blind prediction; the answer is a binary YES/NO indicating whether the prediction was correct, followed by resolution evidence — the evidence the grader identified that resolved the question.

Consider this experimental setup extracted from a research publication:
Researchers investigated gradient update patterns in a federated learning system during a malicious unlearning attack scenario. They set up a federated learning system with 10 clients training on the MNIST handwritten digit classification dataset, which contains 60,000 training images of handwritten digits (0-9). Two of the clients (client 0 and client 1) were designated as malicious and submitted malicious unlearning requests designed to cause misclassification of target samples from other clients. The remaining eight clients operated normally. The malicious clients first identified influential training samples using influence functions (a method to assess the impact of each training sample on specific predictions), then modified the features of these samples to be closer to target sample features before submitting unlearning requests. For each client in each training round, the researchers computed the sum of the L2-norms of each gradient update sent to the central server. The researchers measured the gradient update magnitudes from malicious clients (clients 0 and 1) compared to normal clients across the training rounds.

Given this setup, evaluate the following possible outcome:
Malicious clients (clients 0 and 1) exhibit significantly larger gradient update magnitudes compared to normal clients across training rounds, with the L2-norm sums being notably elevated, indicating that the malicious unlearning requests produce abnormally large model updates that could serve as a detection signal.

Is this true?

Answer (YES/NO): NO